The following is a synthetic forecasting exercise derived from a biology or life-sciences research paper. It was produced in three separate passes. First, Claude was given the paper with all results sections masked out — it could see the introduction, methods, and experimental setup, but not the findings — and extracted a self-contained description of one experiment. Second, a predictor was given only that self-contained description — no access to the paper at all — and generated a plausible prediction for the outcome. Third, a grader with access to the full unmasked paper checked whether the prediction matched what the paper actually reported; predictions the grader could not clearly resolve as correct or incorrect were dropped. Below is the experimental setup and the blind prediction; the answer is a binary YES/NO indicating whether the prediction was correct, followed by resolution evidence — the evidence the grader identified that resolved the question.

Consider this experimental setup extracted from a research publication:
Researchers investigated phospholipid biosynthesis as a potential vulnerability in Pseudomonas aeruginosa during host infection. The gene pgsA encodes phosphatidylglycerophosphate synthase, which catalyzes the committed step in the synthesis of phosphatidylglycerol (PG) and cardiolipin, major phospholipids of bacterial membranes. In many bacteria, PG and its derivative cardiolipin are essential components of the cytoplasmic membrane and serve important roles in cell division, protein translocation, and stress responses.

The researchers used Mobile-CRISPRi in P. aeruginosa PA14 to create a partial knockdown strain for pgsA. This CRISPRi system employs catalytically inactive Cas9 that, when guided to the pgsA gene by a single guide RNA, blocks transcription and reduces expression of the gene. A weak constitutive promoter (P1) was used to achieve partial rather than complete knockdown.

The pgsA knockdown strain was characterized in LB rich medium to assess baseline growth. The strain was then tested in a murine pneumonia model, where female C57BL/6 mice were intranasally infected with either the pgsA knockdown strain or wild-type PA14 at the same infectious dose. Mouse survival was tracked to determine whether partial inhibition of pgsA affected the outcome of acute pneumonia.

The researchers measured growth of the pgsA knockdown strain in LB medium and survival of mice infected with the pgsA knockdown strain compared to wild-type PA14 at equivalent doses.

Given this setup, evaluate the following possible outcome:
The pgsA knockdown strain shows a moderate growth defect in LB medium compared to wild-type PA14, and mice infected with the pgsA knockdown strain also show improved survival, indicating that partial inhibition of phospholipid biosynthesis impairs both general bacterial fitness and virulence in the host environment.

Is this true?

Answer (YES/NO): NO